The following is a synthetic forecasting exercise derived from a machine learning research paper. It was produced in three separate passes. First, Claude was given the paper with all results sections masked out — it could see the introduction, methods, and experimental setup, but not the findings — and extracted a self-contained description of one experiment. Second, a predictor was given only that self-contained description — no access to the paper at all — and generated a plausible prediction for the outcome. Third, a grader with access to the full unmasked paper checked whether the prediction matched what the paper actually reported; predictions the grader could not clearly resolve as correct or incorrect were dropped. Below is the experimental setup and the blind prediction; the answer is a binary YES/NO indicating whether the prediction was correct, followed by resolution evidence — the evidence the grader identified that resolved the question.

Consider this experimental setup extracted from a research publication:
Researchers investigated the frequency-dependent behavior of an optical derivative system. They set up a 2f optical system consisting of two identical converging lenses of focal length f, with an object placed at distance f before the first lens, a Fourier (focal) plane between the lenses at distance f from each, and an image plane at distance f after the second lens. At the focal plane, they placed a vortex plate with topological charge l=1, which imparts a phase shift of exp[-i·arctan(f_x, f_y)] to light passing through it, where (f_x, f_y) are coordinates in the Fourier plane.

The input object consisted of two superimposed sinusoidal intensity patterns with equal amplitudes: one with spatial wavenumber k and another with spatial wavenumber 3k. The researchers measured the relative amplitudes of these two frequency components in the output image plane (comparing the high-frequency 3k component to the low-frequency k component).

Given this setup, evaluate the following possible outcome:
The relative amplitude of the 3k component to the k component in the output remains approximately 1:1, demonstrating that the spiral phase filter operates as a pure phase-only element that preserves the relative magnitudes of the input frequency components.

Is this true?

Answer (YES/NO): YES